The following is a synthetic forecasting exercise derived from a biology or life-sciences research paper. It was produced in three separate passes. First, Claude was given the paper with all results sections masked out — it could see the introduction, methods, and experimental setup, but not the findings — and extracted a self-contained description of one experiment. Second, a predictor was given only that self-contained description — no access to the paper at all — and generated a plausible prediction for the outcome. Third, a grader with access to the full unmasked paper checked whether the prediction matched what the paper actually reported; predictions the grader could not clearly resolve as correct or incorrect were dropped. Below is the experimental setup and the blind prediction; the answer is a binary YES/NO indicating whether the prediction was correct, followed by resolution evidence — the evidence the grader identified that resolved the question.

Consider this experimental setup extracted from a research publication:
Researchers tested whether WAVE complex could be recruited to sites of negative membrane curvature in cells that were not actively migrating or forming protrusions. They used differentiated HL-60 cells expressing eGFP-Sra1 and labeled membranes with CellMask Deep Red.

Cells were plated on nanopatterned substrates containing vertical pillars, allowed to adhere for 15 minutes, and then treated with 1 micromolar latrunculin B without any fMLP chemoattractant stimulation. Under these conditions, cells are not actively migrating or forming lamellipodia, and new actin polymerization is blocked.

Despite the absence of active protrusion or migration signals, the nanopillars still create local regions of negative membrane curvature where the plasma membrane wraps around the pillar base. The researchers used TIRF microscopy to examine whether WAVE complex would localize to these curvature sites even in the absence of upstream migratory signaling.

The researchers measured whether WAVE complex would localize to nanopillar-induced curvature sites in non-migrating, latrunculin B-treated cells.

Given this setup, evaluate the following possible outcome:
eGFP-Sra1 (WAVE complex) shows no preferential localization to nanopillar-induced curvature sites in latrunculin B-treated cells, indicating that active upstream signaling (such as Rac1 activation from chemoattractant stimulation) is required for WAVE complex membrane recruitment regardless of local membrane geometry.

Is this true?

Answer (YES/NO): NO